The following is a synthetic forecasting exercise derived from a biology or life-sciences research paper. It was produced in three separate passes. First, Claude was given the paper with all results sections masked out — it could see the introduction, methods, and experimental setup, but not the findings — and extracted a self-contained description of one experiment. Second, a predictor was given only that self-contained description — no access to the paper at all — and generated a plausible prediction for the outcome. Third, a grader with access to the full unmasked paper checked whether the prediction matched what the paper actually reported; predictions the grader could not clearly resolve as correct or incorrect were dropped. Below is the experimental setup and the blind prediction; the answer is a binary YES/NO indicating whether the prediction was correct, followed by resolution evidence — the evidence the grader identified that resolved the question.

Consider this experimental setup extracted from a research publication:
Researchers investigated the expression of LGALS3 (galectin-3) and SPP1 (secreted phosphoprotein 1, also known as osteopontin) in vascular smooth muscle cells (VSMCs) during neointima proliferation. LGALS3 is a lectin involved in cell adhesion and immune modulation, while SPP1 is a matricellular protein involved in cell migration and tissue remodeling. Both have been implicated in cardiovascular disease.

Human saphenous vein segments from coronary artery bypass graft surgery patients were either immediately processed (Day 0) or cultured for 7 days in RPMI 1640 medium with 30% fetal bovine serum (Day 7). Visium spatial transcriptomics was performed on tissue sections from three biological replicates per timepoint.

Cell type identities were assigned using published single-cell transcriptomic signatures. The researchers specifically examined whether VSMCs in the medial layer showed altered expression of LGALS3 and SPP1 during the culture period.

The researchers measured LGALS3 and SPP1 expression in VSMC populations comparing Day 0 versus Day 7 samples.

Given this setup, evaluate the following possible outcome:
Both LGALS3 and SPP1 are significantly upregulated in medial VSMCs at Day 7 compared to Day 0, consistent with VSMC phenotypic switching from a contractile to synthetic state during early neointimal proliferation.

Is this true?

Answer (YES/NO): NO